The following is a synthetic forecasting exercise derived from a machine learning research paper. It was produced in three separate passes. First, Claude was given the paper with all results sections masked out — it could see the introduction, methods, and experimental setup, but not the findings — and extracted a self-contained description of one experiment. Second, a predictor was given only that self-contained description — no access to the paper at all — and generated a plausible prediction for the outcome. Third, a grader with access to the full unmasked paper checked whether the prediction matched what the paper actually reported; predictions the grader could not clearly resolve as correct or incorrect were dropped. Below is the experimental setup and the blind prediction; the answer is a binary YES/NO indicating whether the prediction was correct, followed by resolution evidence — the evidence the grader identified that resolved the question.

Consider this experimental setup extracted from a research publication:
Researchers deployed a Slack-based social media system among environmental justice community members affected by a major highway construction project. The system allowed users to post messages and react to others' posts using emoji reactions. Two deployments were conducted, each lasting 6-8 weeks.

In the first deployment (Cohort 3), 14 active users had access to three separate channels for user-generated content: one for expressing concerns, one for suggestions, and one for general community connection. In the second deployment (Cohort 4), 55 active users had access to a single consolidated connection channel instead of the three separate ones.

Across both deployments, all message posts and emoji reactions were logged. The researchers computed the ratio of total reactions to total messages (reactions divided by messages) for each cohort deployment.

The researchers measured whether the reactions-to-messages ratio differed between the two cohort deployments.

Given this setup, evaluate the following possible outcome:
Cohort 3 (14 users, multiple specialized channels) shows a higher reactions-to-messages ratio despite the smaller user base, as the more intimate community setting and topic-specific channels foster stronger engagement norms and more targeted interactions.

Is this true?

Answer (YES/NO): NO